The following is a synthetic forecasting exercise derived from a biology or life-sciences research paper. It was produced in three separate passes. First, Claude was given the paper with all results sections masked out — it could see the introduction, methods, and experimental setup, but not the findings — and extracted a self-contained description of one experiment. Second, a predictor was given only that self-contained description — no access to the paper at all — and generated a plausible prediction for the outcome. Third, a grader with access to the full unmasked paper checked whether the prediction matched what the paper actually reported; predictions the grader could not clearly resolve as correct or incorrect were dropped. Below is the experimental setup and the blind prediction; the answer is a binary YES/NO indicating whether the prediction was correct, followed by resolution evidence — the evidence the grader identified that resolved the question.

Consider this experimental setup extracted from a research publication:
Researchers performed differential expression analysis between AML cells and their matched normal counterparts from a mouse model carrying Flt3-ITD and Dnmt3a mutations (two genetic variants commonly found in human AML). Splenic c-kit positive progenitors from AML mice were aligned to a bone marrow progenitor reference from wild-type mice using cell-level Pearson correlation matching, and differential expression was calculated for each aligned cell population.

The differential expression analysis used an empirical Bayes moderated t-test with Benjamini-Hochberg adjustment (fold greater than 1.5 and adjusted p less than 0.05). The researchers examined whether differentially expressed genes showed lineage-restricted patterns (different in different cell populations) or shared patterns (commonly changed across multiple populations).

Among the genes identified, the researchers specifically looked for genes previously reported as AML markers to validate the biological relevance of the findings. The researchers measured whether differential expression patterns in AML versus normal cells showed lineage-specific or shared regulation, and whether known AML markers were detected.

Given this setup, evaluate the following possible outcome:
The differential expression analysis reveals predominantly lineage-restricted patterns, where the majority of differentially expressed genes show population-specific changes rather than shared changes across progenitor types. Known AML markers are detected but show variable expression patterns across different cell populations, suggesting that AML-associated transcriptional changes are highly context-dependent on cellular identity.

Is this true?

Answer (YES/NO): NO